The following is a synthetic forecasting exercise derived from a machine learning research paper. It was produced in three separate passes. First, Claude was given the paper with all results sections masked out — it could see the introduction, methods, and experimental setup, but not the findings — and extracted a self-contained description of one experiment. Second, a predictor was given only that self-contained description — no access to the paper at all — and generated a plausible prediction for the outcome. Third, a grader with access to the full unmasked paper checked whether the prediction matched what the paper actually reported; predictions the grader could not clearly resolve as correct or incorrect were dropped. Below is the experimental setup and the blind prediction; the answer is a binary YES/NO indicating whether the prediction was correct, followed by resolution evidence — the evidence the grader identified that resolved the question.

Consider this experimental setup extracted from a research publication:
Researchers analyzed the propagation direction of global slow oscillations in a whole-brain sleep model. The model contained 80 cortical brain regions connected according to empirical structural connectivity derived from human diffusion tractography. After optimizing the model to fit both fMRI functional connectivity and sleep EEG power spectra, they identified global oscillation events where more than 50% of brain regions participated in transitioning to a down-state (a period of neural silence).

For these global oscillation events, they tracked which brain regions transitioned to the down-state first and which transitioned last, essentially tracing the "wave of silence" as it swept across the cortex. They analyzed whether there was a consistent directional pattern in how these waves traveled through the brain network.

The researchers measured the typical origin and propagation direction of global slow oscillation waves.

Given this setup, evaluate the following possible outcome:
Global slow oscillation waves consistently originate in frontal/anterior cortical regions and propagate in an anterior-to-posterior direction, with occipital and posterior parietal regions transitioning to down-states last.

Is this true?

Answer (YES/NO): YES